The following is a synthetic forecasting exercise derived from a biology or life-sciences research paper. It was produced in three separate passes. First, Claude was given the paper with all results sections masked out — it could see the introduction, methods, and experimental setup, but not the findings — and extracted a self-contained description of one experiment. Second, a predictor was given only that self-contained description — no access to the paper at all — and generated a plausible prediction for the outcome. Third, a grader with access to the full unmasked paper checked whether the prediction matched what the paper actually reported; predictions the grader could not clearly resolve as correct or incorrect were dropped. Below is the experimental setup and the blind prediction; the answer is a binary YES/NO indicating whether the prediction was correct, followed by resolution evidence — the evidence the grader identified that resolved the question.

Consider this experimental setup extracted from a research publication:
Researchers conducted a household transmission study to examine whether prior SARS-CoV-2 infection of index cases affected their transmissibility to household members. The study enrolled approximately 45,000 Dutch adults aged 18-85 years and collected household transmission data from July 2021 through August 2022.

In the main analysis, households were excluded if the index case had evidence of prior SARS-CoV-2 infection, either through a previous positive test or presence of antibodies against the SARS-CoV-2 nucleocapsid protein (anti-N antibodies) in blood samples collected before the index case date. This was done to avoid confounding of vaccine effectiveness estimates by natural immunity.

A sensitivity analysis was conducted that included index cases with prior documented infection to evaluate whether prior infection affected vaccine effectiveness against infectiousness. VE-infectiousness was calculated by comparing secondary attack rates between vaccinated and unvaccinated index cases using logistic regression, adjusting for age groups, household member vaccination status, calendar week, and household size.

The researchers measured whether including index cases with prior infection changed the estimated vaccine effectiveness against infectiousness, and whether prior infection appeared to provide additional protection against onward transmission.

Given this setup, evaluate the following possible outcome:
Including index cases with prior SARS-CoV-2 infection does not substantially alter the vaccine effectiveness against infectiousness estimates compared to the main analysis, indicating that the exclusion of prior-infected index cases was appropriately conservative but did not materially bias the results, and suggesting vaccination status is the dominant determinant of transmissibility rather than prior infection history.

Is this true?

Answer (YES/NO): NO